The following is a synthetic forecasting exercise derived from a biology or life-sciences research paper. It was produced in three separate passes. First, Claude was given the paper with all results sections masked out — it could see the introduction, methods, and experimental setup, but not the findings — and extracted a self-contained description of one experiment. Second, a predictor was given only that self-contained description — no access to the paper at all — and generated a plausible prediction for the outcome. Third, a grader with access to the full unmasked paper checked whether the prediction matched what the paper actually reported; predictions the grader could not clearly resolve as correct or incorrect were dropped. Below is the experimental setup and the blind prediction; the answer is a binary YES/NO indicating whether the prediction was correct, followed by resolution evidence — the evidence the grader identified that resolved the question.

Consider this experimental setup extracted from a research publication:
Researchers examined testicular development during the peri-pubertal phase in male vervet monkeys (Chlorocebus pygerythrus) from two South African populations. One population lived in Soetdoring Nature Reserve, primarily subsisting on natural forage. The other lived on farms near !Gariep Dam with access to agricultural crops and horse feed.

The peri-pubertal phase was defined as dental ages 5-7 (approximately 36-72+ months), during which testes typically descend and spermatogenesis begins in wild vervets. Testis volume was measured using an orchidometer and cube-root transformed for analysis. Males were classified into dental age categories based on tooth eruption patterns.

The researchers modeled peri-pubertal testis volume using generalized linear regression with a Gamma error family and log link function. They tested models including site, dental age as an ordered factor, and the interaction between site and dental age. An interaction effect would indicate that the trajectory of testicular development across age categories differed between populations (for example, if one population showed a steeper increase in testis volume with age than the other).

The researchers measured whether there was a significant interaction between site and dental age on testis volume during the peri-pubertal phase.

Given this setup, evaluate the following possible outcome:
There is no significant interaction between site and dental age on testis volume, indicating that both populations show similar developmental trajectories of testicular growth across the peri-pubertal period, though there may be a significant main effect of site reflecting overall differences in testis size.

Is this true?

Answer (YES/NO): YES